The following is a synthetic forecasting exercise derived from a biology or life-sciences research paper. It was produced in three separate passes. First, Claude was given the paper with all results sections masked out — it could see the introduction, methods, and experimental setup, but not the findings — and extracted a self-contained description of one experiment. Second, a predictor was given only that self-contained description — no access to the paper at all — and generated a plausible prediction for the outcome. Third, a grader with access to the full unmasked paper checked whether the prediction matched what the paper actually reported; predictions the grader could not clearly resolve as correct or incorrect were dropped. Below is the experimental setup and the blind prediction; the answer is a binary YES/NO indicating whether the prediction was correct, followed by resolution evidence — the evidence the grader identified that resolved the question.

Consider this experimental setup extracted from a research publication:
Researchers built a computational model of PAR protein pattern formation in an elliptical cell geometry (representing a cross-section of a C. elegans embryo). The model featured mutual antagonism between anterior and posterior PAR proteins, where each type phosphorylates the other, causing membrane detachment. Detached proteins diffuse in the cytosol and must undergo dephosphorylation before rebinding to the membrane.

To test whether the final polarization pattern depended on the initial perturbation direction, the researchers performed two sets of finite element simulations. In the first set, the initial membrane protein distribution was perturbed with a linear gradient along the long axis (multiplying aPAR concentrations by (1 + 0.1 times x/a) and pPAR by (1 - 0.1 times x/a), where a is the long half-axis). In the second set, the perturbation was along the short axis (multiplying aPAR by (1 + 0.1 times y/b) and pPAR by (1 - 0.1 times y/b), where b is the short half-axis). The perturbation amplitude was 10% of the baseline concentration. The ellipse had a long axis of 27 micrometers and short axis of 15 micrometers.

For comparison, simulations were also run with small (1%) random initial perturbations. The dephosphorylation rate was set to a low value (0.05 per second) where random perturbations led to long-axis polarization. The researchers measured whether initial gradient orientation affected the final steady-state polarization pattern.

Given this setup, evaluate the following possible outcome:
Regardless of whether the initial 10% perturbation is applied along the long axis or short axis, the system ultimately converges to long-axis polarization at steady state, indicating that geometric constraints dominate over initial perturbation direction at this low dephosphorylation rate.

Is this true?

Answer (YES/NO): YES